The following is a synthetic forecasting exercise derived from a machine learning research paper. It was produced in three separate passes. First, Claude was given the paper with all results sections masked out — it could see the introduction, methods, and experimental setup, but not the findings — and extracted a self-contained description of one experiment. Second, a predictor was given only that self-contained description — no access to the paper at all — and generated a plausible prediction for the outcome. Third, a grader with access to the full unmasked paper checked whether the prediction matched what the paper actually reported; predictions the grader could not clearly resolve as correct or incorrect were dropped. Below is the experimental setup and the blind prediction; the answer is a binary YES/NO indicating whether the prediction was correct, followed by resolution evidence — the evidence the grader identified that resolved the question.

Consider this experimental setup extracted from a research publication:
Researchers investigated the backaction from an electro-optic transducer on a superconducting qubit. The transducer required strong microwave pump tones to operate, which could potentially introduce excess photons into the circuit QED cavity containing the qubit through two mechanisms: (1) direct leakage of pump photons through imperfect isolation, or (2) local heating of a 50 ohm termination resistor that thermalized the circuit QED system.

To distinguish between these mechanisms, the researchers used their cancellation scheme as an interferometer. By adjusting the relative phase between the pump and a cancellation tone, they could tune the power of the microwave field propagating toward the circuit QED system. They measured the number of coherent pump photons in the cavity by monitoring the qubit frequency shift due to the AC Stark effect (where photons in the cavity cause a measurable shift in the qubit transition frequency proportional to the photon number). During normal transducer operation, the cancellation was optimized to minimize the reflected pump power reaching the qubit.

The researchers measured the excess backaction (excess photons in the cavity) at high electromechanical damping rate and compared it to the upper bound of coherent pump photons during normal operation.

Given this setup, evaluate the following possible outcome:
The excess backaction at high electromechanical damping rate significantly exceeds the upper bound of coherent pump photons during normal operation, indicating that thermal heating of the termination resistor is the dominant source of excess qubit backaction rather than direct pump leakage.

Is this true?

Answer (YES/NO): YES